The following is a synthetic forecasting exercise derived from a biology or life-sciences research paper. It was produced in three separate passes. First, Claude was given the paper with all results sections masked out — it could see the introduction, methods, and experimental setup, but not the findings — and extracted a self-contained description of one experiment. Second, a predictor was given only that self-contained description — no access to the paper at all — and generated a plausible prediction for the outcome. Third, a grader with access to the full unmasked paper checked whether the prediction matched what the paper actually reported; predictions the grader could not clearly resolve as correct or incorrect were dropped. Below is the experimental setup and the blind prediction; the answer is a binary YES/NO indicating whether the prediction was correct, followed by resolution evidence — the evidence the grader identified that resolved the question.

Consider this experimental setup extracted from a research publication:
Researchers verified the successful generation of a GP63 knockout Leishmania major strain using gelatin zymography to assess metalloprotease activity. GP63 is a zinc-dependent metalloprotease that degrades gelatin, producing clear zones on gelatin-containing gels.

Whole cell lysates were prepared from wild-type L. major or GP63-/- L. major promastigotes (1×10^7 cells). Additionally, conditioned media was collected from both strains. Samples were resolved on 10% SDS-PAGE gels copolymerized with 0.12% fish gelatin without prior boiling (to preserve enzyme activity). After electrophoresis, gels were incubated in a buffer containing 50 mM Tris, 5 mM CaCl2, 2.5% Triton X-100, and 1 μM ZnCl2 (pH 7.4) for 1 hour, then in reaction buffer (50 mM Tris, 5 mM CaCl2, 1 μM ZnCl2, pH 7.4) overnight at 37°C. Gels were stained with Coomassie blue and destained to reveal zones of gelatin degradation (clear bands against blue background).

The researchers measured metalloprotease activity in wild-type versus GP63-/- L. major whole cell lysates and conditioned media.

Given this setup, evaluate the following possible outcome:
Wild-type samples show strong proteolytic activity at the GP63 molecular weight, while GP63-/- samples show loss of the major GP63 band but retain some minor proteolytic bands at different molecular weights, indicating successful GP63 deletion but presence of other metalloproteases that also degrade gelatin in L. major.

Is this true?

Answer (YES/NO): NO